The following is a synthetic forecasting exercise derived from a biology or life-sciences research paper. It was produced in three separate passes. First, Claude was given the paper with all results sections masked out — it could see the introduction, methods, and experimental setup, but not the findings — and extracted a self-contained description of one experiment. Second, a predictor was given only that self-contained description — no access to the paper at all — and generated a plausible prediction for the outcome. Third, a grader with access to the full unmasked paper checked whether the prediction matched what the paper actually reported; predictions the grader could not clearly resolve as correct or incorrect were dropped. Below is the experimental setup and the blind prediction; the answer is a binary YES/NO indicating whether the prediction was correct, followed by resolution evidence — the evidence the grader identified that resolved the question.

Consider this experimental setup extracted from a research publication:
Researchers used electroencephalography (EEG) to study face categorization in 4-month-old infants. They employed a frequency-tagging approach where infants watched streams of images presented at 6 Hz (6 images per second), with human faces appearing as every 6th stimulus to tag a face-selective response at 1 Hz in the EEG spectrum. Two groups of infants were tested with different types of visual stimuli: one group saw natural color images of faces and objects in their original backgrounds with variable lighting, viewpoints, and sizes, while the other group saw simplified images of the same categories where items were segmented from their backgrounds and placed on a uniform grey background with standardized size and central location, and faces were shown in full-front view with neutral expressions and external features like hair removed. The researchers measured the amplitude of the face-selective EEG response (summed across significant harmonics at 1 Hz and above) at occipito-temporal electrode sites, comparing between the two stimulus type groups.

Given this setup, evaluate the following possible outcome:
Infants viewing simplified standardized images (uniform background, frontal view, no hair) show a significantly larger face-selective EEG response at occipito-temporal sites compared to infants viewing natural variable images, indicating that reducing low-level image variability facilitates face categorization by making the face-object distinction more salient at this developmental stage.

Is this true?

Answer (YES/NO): YES